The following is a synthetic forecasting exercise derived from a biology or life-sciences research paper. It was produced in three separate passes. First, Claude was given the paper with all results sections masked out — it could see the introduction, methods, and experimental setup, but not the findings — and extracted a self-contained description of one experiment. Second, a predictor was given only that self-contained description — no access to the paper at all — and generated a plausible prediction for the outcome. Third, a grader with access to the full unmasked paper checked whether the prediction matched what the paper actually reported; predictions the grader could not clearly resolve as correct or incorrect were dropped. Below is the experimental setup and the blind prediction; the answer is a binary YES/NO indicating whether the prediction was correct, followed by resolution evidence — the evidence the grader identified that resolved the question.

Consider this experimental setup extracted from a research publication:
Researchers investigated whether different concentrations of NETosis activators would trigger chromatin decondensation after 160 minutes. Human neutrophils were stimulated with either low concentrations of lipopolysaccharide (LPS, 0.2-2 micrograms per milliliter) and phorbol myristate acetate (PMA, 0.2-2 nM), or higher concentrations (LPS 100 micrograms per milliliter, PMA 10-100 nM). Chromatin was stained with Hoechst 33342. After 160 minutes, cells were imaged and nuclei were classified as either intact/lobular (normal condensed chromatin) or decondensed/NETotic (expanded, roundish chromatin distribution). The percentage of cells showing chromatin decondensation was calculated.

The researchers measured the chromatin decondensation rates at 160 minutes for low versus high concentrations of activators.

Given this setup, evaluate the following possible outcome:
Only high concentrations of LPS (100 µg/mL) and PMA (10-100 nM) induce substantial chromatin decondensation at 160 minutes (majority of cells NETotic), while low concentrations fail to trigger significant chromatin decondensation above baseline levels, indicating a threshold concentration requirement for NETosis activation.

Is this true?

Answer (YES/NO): YES